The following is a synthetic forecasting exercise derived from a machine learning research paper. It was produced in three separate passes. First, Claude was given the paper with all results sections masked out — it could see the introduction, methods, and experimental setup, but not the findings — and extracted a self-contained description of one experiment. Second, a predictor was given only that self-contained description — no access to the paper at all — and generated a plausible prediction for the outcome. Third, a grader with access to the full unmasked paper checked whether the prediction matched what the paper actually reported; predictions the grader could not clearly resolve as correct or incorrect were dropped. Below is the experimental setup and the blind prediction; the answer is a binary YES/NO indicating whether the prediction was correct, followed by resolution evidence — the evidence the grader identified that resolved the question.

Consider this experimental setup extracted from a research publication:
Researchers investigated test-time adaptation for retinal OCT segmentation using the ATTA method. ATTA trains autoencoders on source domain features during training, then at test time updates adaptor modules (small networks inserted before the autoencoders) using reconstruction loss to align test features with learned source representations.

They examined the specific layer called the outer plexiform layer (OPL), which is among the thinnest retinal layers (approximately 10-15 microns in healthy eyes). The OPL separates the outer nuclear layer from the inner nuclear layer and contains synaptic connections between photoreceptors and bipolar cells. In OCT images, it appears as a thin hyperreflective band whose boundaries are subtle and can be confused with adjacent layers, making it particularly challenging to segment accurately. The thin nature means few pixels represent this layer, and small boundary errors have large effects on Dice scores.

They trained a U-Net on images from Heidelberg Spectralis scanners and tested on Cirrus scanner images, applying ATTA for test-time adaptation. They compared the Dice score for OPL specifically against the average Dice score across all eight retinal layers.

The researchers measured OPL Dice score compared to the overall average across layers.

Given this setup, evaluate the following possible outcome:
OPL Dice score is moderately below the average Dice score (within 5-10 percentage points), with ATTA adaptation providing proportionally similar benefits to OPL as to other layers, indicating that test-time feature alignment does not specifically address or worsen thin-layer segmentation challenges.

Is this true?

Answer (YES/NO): NO